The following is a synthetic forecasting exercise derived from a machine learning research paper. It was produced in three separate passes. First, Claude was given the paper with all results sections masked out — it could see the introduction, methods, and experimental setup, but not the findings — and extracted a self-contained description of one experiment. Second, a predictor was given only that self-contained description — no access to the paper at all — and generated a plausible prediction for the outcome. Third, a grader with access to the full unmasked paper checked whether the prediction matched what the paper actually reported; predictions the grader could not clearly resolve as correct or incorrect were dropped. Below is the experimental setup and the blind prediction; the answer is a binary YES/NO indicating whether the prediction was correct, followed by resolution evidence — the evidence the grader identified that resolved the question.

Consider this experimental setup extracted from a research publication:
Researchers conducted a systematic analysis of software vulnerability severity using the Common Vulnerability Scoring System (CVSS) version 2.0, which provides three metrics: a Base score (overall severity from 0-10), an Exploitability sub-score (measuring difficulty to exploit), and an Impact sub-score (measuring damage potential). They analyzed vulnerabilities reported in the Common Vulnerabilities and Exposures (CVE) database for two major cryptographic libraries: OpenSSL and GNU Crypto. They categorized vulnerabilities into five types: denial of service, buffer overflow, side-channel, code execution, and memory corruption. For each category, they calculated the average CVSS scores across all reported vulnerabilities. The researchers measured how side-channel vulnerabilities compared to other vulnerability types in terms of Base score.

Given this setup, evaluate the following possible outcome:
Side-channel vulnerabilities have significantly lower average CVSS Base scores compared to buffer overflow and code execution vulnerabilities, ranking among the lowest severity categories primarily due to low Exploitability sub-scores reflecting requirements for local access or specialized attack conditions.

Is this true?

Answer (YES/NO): NO